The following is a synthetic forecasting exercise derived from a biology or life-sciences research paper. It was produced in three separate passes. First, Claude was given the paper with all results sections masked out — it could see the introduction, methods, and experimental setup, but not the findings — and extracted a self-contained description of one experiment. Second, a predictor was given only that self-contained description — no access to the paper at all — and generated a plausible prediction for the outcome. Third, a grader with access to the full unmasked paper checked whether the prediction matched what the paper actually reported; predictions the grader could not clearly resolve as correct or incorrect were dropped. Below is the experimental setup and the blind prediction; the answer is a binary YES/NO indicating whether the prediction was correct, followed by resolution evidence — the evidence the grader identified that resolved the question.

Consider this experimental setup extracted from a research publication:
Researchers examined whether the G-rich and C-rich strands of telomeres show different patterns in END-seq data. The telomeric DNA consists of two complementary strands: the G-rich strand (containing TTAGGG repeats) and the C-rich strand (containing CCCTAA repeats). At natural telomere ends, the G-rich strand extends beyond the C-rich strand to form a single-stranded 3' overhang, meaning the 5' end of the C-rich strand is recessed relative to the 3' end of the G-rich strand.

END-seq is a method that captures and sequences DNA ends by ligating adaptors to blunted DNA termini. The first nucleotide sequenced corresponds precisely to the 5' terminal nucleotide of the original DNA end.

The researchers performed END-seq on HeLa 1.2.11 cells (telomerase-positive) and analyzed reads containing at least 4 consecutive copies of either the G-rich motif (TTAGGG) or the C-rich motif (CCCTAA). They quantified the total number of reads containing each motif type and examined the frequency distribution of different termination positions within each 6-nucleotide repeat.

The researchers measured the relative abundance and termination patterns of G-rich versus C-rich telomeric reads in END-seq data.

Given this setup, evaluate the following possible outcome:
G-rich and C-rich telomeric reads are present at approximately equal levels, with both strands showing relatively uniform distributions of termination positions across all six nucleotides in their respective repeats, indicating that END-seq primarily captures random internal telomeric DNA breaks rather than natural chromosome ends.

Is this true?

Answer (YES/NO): NO